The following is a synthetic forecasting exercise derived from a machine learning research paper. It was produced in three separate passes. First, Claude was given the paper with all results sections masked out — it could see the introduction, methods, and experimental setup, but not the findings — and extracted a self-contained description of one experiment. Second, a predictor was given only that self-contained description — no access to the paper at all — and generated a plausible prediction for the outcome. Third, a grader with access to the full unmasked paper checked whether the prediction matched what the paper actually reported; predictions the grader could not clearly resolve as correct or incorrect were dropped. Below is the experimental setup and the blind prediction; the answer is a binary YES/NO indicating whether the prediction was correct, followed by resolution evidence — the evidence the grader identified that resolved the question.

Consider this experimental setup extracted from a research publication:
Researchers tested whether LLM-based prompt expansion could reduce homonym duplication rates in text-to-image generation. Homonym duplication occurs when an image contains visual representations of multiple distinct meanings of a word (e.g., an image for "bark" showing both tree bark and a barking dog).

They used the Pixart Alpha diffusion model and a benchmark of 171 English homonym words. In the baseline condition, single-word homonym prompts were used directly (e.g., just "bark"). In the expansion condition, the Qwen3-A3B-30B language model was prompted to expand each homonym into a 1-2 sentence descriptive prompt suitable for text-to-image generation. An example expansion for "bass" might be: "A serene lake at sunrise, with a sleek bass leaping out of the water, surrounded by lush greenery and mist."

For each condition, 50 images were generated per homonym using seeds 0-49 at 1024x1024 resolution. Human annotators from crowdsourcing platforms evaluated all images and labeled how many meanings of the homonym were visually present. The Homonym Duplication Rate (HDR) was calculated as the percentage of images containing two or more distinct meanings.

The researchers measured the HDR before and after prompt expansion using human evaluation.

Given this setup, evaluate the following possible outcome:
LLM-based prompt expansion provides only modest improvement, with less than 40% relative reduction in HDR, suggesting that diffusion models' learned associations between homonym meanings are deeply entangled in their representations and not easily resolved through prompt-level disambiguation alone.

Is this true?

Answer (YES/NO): YES